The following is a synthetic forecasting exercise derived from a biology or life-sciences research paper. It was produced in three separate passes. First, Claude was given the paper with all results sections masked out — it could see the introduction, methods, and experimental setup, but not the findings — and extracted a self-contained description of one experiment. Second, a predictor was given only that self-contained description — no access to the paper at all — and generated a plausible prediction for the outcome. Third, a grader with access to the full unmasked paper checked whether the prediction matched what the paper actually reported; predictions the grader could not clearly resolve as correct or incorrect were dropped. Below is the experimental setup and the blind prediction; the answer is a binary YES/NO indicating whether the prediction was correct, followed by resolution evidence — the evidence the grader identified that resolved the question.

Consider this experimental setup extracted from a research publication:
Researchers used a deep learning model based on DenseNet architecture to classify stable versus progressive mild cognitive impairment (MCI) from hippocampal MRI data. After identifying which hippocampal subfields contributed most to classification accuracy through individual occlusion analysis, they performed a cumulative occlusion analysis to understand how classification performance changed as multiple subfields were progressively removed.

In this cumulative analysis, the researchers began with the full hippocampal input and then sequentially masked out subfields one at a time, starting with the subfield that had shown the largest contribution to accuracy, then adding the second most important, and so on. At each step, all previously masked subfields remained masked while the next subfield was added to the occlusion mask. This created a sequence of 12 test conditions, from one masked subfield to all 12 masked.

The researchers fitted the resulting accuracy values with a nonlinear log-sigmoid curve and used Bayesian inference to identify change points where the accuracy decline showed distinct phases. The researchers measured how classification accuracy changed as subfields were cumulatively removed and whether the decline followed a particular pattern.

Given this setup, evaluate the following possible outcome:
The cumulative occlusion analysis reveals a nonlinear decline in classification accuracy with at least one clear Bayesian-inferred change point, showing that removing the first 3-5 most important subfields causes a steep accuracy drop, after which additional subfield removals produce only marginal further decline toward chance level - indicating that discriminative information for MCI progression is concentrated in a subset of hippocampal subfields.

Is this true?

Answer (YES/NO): NO